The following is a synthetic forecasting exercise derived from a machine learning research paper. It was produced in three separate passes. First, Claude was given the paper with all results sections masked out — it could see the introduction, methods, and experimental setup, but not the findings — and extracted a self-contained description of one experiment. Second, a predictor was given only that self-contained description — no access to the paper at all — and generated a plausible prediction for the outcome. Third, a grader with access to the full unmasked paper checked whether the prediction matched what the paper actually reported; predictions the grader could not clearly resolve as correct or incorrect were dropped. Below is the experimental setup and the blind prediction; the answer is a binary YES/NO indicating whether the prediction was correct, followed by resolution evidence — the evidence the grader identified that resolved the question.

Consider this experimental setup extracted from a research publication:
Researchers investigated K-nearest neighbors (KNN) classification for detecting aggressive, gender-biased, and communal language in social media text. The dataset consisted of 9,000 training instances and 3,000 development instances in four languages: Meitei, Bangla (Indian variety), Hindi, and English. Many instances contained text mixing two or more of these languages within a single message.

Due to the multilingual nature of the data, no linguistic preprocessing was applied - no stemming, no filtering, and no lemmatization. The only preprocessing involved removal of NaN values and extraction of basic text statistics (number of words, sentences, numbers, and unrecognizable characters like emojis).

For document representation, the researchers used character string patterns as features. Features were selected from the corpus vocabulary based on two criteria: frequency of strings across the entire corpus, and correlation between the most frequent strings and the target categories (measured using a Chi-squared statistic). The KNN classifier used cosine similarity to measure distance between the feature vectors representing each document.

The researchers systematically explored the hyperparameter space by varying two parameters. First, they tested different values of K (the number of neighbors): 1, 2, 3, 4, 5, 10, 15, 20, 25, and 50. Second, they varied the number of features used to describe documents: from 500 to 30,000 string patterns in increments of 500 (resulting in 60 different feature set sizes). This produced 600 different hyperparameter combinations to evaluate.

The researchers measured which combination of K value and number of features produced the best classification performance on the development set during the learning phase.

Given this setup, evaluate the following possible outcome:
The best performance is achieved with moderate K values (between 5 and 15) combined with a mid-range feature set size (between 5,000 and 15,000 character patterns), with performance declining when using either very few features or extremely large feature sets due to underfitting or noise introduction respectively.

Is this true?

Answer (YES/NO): NO